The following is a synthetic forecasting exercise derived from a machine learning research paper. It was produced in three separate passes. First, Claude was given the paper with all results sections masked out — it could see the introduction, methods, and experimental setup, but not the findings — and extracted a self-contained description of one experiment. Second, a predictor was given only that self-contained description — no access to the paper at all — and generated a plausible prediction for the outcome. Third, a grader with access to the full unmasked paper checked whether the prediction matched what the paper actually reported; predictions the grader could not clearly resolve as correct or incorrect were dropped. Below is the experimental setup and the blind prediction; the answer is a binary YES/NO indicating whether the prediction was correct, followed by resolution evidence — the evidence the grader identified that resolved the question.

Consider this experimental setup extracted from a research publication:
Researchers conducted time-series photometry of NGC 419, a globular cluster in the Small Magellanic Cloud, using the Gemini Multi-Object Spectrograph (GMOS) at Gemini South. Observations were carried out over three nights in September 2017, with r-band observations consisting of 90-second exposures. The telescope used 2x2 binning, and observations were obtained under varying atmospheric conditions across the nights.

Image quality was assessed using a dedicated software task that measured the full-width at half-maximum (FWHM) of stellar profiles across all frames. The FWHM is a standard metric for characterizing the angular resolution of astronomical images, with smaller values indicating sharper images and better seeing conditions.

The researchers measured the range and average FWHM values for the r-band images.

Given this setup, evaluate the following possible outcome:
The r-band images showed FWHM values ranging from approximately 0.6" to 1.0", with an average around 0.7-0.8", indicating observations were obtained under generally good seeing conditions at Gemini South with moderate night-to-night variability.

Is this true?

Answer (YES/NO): NO